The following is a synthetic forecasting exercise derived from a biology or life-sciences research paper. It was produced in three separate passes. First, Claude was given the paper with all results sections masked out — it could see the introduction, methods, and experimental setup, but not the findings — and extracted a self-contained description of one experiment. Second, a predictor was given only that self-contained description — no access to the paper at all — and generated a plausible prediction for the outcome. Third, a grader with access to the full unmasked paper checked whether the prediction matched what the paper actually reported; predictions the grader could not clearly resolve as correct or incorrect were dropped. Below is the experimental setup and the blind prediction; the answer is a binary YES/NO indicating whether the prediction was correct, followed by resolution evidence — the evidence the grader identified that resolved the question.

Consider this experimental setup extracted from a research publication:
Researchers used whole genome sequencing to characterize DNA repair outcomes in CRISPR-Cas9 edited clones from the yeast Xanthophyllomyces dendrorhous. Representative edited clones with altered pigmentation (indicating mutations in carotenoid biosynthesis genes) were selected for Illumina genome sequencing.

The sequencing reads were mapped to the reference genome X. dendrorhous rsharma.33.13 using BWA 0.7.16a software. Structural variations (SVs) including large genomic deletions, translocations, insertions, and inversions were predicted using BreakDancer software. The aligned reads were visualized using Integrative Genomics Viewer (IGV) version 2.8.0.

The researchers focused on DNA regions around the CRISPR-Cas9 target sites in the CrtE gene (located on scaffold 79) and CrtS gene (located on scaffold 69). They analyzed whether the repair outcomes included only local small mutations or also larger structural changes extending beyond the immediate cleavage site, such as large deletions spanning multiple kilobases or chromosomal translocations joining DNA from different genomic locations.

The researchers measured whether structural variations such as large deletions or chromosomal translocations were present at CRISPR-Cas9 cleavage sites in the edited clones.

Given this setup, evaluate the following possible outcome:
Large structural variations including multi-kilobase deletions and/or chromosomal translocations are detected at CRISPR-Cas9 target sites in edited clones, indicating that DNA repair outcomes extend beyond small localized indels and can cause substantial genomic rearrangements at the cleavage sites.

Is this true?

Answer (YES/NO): YES